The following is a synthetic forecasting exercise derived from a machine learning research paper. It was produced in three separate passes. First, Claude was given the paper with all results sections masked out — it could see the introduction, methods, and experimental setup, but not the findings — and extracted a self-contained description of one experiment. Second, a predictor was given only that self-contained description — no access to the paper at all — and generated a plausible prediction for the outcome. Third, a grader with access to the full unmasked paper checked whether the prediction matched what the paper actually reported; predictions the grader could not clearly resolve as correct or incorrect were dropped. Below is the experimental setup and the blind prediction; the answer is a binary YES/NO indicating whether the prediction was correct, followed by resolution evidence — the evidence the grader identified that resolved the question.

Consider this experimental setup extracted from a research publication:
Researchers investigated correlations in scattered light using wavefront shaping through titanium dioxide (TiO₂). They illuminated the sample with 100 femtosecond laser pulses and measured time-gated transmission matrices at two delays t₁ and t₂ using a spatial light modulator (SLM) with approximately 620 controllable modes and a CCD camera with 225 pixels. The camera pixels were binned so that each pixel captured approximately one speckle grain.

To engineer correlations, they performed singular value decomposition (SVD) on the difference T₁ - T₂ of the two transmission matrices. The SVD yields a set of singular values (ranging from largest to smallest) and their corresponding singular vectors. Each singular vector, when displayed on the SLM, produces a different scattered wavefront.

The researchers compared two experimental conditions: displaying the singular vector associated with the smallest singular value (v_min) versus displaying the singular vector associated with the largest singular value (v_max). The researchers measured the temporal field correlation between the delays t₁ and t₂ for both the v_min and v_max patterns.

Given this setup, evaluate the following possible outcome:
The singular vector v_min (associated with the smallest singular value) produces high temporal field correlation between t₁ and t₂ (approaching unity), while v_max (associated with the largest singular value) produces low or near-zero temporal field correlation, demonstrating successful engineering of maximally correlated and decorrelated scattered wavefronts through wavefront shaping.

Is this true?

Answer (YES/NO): NO